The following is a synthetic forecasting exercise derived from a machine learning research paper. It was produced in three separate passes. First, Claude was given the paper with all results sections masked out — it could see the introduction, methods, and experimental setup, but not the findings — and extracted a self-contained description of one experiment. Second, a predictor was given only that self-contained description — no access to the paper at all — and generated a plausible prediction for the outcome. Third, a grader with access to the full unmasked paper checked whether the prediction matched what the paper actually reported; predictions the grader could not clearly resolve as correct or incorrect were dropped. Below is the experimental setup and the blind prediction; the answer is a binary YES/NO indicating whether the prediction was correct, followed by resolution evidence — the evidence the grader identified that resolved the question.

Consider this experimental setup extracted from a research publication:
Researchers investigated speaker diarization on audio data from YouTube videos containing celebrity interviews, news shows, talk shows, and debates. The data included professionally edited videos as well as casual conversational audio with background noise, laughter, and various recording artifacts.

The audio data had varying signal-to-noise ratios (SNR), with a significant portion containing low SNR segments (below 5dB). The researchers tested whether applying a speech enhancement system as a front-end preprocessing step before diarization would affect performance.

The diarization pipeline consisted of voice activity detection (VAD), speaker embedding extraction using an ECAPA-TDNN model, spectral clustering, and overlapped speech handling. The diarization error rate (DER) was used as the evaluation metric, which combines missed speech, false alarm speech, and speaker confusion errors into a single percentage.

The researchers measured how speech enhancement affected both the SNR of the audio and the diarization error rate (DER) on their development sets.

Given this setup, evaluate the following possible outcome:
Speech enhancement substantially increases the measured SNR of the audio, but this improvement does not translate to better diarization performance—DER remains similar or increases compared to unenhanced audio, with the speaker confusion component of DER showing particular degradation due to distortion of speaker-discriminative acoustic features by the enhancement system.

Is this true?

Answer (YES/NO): YES